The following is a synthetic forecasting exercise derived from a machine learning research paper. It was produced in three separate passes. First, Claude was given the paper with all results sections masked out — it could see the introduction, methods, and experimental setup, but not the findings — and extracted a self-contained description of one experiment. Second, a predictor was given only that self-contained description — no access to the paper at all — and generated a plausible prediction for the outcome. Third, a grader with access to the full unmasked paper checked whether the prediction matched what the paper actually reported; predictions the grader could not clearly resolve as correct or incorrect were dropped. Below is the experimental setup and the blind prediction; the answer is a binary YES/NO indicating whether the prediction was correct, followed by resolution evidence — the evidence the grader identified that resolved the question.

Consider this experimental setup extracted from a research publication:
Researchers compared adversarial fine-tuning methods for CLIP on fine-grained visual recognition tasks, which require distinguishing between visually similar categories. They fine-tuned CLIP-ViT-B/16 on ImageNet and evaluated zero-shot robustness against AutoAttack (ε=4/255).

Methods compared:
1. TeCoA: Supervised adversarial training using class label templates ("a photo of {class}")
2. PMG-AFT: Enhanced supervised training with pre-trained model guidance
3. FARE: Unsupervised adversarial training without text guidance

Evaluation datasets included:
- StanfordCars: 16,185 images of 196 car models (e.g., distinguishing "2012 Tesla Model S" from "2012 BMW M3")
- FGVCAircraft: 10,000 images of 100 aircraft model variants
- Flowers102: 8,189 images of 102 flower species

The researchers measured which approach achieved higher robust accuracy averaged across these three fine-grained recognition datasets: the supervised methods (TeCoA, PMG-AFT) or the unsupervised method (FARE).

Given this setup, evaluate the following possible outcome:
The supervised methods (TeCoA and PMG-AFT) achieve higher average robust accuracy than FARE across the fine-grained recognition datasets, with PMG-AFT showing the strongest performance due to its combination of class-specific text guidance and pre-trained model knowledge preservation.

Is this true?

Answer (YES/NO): NO